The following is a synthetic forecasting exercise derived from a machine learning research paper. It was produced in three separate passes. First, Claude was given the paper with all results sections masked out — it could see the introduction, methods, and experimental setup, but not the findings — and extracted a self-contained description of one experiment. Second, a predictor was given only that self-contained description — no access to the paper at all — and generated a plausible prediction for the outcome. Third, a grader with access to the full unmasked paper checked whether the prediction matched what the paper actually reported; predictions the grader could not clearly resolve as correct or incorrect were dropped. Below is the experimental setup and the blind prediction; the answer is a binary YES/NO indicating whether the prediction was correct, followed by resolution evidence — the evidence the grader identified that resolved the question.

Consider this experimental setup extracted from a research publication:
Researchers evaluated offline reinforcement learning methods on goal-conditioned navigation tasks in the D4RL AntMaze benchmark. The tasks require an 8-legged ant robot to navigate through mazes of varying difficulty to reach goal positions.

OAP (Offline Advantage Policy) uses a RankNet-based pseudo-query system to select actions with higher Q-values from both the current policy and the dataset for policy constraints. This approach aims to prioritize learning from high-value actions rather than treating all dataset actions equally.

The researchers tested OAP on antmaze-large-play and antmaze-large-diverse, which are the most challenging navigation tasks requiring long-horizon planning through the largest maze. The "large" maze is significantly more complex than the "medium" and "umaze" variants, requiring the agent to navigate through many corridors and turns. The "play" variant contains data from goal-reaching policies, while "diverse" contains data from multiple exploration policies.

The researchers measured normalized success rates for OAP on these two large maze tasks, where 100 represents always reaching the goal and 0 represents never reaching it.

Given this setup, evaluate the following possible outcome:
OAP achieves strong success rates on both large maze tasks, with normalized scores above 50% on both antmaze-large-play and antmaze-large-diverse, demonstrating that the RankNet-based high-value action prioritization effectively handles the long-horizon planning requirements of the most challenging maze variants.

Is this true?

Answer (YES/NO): NO